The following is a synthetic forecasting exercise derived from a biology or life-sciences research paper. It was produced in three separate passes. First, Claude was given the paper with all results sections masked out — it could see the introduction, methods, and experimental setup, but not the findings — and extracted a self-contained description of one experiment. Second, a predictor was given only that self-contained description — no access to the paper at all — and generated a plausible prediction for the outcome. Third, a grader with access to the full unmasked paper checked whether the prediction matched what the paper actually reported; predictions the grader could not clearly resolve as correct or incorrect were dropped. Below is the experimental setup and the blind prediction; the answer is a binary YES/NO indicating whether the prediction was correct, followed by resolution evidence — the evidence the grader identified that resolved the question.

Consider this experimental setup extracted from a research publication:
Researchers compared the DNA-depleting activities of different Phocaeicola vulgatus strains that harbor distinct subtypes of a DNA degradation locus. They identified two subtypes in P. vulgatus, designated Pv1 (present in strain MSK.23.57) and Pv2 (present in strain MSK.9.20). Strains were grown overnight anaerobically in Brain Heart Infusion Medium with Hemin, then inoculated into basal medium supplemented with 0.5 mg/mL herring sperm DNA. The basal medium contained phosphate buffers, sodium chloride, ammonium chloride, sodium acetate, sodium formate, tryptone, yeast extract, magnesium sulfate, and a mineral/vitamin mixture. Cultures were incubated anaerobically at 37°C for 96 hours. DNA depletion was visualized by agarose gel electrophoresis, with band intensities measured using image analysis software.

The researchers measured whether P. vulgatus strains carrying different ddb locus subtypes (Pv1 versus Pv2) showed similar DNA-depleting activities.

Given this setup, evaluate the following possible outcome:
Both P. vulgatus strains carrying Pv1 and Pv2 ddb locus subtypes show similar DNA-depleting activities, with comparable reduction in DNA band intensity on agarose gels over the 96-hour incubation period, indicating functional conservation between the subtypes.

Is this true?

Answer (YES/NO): NO